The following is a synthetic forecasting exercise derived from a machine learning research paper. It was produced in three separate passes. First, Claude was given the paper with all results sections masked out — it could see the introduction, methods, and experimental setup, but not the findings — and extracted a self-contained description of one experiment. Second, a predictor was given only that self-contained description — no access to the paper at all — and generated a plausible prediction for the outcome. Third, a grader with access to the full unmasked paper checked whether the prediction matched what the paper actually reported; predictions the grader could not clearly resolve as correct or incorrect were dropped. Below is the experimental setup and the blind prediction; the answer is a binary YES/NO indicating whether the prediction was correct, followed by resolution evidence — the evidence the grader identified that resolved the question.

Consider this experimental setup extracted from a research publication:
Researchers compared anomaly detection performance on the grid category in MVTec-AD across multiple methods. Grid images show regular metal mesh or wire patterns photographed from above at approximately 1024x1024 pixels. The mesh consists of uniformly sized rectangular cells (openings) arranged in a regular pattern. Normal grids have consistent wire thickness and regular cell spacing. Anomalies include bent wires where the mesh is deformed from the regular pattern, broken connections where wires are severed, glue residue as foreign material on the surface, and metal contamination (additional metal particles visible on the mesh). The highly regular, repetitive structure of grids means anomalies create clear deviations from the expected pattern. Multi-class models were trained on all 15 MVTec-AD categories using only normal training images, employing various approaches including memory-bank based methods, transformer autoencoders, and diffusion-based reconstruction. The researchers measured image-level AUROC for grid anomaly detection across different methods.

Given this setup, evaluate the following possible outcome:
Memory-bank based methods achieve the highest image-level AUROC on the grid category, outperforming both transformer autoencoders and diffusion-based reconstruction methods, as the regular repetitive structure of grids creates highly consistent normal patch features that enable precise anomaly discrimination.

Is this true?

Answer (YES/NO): NO